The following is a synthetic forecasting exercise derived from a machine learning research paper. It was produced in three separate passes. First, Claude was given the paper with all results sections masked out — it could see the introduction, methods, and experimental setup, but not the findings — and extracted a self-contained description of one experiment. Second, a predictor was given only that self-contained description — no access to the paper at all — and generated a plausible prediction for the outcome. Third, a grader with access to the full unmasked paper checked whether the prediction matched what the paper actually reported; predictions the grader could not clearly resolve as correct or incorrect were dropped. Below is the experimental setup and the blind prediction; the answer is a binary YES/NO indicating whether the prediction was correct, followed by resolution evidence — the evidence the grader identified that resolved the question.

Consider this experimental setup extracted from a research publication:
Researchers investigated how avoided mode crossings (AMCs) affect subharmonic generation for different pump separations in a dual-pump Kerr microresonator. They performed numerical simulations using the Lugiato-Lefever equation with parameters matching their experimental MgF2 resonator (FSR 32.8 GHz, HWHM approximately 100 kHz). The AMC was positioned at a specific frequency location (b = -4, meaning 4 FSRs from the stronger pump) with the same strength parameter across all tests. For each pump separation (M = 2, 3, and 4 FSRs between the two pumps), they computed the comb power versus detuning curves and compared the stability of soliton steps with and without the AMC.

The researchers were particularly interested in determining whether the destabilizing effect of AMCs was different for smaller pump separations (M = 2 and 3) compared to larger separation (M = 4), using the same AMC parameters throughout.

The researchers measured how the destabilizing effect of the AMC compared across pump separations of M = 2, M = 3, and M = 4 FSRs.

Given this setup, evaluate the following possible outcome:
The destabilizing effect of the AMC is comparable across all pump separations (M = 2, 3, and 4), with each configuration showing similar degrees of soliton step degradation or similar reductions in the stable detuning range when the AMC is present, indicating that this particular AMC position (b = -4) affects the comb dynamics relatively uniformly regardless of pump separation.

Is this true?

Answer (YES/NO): NO